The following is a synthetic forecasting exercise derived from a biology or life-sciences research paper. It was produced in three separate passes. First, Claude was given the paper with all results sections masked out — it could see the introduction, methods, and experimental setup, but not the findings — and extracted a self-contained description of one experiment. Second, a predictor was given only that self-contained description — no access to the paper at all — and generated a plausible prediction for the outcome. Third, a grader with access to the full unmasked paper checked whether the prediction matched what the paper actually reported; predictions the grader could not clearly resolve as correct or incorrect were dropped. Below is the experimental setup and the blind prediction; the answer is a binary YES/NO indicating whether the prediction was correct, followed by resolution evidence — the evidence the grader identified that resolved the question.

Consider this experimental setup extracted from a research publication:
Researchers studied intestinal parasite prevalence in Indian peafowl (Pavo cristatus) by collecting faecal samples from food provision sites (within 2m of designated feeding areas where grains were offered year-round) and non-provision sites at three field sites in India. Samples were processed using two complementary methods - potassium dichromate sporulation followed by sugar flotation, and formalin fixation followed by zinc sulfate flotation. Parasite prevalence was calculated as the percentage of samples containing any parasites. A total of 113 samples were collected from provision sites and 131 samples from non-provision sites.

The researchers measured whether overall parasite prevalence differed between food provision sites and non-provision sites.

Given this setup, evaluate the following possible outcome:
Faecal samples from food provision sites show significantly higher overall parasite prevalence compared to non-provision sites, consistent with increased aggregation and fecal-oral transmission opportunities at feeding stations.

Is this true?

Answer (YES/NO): NO